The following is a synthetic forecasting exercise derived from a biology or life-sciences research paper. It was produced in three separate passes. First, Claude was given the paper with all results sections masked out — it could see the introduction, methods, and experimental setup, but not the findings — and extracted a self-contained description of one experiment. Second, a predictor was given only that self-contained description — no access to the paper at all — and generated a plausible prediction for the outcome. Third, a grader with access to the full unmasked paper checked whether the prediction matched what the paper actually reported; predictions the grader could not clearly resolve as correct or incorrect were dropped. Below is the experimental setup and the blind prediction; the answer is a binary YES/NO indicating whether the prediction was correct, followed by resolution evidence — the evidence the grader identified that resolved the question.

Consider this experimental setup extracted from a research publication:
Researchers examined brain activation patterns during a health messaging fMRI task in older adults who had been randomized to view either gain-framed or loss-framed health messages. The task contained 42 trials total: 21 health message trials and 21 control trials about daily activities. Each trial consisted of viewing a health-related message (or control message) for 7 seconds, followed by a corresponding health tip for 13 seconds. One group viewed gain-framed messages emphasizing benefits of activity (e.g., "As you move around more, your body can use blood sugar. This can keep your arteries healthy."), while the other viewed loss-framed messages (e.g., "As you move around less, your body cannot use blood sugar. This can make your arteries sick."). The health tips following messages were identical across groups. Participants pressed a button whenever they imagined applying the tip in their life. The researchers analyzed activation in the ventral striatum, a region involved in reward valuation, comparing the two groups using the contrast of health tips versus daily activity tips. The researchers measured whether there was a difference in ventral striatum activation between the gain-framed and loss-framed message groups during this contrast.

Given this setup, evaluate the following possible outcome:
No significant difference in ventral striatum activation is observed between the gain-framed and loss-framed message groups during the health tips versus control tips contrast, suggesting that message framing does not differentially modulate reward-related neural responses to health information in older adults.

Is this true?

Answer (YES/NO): NO